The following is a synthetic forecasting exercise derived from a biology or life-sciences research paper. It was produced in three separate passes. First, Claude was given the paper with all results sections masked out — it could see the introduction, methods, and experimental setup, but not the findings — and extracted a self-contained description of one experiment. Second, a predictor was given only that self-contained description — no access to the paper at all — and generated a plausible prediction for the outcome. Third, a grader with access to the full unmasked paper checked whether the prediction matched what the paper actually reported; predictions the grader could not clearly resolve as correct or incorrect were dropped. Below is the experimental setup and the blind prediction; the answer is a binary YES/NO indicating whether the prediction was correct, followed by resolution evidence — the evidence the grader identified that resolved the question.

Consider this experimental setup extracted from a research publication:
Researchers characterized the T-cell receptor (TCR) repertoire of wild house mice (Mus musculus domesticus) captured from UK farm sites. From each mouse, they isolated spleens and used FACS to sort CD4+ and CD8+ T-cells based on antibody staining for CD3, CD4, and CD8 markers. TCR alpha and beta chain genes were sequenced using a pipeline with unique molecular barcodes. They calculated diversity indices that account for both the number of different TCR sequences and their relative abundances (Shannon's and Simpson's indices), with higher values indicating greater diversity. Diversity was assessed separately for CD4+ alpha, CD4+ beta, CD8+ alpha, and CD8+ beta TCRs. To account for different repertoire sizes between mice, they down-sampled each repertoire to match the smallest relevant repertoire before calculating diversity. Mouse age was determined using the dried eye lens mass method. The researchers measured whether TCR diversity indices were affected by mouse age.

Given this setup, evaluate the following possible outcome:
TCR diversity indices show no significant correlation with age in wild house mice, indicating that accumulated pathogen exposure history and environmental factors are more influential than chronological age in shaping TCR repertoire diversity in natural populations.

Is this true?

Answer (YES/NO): NO